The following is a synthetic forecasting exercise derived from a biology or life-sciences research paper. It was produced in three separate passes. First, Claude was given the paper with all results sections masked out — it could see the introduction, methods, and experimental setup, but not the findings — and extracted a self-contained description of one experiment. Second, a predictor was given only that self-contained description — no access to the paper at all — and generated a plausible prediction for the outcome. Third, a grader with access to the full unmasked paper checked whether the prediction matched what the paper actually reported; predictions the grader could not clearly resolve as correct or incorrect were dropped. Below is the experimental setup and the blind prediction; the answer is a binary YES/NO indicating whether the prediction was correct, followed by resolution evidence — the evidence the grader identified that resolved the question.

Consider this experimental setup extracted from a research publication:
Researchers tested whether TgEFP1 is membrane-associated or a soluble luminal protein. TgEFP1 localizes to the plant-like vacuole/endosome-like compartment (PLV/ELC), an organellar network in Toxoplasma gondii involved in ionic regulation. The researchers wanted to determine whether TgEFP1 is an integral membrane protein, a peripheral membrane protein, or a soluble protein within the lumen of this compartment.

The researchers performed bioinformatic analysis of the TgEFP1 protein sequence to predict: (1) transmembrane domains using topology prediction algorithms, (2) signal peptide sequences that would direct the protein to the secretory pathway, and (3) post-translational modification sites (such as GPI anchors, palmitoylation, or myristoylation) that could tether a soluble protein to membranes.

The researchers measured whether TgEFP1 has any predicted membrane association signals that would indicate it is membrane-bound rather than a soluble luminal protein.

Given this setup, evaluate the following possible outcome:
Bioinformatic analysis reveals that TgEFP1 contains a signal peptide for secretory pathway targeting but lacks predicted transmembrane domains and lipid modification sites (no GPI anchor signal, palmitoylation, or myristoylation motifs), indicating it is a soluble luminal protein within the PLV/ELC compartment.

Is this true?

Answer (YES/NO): YES